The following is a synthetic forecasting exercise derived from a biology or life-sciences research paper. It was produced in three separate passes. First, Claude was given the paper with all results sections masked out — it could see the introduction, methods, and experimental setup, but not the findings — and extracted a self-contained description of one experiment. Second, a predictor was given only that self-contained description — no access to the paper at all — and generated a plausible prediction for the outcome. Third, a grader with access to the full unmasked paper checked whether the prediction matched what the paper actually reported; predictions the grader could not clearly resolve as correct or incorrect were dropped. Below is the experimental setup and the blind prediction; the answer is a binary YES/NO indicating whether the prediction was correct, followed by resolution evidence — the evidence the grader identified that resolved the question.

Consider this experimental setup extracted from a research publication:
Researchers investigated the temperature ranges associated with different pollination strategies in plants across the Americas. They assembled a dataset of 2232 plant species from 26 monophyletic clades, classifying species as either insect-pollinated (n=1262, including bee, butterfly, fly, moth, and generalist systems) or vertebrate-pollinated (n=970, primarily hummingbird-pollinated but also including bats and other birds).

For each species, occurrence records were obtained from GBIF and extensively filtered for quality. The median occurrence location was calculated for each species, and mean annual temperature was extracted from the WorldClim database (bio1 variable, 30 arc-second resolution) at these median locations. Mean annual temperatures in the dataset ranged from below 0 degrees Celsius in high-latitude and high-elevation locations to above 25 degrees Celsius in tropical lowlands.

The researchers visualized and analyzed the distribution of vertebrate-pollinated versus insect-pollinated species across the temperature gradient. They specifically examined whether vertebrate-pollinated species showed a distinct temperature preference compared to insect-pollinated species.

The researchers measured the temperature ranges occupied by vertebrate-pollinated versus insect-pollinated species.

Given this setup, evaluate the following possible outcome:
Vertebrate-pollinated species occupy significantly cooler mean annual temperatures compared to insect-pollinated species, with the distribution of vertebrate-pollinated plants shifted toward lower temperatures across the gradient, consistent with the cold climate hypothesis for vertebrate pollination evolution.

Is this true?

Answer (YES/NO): NO